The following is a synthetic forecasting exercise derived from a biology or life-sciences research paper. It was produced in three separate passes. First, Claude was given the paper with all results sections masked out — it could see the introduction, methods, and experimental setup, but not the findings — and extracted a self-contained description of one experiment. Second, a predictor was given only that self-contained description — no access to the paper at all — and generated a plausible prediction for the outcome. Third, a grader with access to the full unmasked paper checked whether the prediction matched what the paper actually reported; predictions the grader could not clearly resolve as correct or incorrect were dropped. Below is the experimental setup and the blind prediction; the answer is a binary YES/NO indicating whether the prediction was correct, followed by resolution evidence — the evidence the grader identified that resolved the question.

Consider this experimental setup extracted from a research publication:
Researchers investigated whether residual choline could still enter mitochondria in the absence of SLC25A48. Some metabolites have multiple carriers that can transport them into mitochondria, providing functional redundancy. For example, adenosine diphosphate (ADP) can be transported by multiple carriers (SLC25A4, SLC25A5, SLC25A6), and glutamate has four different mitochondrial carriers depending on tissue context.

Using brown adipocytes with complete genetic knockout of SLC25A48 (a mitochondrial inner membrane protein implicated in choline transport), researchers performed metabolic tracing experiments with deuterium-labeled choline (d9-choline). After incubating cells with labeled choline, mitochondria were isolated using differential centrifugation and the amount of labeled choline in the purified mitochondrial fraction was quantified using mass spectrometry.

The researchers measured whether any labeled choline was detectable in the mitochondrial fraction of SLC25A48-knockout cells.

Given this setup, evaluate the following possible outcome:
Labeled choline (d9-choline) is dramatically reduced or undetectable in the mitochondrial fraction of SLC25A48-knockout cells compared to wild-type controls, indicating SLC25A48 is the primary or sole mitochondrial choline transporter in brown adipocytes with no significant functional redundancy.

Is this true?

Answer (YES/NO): NO